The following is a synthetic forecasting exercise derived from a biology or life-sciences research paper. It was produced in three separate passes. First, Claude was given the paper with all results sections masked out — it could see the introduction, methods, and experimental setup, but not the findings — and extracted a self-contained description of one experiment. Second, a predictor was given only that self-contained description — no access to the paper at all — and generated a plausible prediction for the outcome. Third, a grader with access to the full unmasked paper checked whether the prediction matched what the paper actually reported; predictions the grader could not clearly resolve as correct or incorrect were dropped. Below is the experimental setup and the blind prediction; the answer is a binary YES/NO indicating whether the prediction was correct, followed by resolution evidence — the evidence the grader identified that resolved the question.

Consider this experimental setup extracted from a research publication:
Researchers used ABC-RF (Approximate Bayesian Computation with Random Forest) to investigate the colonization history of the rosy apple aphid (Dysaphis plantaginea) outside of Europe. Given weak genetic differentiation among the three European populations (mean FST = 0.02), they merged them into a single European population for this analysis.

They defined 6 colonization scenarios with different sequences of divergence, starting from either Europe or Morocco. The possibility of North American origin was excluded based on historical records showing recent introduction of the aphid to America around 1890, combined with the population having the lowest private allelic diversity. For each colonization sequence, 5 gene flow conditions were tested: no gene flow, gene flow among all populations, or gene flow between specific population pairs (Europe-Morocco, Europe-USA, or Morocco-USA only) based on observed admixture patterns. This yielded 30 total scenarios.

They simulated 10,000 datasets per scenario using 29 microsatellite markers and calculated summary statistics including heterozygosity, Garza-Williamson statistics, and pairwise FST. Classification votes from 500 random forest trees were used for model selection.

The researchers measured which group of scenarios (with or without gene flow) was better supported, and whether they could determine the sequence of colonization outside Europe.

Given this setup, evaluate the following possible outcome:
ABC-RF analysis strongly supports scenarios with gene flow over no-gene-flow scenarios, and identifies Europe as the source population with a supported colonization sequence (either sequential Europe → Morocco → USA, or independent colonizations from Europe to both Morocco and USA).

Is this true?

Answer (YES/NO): NO